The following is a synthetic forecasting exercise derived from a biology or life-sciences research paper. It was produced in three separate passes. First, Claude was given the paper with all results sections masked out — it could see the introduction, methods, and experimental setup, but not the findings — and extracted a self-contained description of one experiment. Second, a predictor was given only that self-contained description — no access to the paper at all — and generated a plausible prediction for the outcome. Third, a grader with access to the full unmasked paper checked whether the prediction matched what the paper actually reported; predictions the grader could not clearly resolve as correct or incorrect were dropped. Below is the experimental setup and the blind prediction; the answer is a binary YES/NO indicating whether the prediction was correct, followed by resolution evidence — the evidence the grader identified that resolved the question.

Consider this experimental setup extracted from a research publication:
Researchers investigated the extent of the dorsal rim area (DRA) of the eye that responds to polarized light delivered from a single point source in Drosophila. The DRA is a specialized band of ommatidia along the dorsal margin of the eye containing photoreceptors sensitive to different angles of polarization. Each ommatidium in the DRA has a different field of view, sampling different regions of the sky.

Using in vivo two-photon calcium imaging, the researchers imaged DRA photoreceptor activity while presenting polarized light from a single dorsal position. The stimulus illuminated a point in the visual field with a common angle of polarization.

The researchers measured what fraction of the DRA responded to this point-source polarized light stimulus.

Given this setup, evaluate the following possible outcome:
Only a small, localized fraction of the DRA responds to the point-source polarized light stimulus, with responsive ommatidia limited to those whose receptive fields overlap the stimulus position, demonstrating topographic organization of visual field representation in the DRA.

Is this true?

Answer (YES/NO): NO